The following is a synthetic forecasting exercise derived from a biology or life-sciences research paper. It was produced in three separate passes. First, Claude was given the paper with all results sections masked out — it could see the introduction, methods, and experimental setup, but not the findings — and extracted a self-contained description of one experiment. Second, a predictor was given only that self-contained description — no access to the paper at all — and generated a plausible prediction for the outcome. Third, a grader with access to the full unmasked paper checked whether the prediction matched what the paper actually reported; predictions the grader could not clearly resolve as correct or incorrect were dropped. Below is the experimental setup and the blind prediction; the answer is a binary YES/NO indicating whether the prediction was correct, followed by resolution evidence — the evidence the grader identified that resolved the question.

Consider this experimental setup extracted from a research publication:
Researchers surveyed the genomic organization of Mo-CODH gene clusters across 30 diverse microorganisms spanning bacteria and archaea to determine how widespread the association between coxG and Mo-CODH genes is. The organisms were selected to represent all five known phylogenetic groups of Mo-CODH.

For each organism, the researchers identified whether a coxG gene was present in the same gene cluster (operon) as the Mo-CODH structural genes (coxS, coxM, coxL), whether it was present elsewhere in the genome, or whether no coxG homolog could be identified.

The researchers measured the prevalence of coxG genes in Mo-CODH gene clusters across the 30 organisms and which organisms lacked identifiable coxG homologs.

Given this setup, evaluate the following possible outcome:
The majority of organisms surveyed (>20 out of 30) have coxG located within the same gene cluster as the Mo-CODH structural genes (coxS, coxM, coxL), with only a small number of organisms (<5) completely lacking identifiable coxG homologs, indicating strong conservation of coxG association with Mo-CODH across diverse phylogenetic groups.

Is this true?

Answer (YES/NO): YES